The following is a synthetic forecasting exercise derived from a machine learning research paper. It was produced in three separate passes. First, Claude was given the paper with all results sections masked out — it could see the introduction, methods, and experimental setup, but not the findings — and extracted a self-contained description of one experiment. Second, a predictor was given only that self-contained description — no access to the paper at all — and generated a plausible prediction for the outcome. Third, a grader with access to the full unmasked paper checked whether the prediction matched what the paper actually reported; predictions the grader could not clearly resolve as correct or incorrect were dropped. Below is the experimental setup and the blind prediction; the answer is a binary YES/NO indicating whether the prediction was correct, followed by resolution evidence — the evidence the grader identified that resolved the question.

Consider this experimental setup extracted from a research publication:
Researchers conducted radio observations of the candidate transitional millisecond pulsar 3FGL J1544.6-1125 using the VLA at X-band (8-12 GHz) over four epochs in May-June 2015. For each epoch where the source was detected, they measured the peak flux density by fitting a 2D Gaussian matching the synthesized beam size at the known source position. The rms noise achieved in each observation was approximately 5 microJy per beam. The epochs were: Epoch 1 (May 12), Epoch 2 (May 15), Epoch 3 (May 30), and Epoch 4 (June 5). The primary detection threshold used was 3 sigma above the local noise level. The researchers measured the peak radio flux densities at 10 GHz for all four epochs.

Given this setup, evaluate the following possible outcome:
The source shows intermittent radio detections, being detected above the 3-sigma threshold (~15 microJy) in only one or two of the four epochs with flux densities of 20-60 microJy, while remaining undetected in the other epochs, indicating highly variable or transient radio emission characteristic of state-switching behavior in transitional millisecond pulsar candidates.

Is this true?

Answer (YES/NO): YES